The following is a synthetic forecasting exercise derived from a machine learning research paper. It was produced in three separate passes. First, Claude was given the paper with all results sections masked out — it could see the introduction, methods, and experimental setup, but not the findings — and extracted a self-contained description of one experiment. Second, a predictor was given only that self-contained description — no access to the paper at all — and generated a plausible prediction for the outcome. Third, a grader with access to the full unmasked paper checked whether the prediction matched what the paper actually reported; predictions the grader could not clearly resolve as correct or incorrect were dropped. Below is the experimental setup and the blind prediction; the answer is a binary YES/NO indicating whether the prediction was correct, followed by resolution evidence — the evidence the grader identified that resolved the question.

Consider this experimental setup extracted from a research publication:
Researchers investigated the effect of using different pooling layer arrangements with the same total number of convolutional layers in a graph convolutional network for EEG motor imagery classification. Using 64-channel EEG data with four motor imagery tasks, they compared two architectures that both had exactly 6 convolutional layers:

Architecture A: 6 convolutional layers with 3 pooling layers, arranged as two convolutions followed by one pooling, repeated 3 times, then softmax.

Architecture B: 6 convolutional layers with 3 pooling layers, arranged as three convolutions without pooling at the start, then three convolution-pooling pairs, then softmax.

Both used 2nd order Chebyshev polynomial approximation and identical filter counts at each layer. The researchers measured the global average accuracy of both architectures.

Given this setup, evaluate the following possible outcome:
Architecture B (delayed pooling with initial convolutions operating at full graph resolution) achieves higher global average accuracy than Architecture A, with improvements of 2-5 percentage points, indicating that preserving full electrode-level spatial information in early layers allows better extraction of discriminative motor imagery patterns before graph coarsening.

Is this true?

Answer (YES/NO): NO